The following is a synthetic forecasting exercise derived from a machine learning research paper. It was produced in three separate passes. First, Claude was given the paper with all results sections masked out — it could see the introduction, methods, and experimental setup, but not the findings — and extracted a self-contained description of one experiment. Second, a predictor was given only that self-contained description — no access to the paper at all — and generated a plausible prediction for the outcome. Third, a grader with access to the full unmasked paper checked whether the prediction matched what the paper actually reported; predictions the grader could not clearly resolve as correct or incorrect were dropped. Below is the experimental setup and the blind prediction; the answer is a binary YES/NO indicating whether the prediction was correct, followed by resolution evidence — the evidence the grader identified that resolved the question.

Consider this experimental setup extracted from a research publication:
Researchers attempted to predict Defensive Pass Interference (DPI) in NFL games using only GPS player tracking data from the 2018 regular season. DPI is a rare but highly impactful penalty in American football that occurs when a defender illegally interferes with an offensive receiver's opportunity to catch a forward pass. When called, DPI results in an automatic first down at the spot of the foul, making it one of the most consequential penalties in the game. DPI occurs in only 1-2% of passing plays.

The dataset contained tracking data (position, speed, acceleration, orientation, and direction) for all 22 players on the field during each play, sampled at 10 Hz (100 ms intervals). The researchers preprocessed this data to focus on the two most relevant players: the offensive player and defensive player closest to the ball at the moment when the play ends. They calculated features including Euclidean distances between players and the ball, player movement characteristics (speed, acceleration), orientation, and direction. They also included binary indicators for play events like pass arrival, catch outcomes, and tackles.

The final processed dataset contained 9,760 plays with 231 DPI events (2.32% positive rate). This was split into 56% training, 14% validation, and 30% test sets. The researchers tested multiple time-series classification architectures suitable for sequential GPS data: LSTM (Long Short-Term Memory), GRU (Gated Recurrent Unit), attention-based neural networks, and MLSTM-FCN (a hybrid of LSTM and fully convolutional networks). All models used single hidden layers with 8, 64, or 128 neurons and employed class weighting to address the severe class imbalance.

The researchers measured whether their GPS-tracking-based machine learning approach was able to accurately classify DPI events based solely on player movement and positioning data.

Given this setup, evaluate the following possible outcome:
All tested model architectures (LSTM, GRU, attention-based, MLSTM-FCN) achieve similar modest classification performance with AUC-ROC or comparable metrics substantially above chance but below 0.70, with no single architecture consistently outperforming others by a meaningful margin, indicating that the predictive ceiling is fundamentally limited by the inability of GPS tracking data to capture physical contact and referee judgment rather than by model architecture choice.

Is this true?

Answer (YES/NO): NO